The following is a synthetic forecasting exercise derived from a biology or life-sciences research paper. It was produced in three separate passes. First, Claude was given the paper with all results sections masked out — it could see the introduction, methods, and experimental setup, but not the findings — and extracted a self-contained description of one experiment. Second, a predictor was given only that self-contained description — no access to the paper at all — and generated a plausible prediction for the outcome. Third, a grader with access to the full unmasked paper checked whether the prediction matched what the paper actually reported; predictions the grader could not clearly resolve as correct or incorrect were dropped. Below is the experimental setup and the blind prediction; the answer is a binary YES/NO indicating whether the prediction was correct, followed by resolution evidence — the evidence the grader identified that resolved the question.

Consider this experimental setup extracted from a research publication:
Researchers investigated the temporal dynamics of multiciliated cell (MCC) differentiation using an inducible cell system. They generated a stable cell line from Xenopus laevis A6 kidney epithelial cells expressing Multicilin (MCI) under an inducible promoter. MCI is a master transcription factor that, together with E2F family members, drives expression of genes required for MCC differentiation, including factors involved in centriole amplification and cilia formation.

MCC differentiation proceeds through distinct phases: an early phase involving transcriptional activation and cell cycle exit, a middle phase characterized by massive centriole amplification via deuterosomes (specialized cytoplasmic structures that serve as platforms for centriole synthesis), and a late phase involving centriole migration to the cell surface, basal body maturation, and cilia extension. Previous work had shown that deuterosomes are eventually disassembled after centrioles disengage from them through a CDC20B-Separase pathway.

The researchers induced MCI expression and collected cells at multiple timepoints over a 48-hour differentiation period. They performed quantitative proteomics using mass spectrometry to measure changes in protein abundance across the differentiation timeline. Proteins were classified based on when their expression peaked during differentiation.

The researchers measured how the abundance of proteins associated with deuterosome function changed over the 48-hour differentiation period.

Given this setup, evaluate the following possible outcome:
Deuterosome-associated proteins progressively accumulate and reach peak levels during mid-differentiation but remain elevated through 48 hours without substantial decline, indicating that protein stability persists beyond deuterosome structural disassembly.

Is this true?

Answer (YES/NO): NO